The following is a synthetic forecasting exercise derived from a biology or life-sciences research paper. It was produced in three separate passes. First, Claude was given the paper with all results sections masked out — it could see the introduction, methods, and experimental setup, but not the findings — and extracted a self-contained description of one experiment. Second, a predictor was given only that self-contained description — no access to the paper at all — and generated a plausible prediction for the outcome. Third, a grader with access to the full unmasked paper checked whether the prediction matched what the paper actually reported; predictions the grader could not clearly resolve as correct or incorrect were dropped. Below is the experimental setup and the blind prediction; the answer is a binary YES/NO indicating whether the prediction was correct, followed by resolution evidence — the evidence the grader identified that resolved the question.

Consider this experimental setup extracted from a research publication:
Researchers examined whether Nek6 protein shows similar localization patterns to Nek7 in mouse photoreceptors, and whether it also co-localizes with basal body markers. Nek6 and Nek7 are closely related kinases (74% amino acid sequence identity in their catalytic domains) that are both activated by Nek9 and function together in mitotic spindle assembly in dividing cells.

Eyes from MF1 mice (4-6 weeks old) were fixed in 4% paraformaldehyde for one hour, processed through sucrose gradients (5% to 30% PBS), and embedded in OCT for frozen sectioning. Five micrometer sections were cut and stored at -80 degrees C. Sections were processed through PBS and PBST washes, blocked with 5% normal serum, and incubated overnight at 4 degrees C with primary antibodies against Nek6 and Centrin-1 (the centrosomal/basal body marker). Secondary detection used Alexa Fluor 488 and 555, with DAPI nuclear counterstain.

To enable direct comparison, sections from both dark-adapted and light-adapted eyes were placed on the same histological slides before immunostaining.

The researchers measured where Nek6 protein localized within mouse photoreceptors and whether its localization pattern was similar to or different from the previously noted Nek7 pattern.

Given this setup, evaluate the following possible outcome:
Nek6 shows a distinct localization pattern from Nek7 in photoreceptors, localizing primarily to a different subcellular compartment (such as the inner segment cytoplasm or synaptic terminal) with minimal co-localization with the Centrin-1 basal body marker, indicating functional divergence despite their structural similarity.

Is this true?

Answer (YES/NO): NO